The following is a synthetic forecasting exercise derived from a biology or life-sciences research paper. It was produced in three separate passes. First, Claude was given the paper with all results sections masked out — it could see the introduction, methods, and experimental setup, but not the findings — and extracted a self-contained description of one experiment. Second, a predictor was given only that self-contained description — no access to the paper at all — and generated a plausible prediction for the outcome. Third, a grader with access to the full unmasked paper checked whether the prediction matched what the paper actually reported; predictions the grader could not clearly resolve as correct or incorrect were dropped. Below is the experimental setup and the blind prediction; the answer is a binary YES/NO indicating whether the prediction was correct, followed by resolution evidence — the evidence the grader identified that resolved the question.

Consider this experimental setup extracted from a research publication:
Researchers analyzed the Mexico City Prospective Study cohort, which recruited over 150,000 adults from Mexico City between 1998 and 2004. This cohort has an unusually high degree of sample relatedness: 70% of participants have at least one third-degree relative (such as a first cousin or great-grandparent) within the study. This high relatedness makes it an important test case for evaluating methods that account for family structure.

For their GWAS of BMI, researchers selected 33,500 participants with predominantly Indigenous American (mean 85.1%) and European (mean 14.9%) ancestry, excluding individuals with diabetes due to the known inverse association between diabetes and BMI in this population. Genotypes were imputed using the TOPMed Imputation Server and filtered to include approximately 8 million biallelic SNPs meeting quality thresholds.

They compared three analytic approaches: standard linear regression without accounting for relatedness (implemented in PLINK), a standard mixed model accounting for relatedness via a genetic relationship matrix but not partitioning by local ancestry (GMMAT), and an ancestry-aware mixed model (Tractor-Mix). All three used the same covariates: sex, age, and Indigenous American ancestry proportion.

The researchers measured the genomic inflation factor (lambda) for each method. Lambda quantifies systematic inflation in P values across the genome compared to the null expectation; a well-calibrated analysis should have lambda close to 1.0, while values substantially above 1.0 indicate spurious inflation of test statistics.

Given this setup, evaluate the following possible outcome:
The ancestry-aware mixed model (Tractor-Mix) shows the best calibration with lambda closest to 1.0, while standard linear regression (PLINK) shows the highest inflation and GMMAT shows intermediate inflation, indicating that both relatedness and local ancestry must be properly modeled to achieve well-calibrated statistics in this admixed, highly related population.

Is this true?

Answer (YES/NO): NO